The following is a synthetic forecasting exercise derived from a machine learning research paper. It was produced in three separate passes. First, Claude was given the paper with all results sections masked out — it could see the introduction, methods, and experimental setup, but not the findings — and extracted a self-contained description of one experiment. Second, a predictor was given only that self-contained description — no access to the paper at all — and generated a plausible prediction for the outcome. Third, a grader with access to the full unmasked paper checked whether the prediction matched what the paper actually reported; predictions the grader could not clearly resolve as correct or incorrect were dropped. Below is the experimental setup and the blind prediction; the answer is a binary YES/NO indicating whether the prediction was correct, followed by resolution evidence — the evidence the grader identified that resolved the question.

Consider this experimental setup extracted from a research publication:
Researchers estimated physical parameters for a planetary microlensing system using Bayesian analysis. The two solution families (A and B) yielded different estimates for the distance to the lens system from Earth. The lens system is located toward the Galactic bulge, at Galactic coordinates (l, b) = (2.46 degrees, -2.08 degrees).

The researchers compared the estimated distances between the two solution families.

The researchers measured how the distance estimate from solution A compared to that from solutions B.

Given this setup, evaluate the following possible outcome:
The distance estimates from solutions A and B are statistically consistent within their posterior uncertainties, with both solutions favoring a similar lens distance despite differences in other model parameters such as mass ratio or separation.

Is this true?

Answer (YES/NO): NO